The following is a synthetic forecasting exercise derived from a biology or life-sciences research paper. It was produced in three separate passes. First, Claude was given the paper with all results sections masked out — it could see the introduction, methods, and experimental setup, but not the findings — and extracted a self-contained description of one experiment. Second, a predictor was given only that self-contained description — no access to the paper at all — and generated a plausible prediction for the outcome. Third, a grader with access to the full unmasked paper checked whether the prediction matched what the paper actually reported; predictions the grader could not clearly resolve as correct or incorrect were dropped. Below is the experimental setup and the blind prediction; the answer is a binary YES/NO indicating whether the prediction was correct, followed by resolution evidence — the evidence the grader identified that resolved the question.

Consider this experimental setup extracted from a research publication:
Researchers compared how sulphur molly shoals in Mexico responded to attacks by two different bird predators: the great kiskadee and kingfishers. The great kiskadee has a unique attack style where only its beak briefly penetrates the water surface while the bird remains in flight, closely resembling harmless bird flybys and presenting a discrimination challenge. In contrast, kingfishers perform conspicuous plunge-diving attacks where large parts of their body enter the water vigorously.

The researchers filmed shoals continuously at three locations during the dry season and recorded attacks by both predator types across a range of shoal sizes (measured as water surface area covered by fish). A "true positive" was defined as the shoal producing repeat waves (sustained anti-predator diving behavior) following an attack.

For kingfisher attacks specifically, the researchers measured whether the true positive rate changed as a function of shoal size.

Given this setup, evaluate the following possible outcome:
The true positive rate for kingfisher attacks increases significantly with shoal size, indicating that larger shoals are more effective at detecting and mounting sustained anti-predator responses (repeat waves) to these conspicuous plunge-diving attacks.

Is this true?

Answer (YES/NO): NO